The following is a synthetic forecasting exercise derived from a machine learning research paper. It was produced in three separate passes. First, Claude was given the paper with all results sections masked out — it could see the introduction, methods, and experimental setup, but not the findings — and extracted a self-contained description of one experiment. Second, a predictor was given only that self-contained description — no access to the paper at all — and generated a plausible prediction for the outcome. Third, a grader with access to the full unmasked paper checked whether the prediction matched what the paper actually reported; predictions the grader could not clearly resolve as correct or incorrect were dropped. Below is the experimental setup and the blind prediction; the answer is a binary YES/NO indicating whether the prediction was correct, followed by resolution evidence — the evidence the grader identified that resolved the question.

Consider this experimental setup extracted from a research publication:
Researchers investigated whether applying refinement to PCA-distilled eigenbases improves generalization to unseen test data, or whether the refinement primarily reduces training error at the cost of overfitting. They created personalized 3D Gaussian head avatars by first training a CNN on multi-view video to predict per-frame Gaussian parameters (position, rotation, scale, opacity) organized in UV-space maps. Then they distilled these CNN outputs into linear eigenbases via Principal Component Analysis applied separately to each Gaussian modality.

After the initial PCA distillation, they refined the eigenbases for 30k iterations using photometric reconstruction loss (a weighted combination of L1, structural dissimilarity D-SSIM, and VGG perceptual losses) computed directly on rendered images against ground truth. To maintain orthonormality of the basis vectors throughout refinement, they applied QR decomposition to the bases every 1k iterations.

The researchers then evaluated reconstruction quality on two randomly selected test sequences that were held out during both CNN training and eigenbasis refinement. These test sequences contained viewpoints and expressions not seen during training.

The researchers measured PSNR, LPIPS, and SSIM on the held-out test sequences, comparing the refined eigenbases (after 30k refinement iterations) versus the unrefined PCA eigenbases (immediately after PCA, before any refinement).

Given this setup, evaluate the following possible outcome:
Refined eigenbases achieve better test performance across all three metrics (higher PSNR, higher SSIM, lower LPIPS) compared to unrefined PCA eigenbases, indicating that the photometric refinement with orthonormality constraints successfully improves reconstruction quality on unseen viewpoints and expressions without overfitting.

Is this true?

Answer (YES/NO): YES